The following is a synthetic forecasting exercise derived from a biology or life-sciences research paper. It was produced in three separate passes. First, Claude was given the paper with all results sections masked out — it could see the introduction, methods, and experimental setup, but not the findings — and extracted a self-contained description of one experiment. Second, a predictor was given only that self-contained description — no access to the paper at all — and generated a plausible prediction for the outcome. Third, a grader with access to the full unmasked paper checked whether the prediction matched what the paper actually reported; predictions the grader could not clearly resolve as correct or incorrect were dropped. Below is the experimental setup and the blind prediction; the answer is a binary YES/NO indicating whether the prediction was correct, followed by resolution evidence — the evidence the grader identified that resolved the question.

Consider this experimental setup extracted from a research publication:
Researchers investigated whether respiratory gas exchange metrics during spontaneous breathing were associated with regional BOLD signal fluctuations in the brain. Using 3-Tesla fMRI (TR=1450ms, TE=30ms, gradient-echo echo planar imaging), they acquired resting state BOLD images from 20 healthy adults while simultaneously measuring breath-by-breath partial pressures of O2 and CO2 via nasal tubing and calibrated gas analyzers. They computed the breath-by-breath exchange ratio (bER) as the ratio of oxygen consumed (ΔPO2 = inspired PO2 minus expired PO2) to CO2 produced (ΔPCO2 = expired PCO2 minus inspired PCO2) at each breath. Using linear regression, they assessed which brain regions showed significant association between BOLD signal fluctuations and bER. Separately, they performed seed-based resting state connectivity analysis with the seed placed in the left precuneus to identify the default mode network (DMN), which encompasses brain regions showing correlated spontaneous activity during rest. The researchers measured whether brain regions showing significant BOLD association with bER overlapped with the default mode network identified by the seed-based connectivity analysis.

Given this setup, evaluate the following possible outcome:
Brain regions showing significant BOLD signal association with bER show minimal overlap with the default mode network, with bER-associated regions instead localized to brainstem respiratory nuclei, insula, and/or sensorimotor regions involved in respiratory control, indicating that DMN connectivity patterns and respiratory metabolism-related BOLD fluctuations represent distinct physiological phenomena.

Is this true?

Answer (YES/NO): NO